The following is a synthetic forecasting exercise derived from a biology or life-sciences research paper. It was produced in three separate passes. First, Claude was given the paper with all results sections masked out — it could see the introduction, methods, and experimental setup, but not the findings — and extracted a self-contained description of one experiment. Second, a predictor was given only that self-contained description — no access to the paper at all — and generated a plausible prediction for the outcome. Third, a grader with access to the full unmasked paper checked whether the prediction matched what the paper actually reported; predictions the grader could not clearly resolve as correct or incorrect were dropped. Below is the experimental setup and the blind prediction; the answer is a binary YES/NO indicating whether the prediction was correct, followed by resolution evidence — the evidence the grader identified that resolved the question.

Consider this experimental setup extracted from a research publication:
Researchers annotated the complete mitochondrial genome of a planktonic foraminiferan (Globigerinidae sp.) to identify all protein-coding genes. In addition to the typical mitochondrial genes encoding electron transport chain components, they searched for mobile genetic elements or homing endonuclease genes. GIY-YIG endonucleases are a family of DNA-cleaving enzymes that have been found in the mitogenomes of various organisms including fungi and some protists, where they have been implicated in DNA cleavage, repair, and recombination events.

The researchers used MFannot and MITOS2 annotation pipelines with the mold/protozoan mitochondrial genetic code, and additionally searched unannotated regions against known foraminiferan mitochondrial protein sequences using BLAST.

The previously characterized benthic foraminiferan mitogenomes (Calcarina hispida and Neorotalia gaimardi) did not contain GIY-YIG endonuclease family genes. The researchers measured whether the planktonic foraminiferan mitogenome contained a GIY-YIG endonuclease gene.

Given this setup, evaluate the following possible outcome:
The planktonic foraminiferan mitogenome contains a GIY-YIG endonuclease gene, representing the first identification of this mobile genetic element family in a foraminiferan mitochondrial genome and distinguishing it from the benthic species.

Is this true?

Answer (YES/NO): YES